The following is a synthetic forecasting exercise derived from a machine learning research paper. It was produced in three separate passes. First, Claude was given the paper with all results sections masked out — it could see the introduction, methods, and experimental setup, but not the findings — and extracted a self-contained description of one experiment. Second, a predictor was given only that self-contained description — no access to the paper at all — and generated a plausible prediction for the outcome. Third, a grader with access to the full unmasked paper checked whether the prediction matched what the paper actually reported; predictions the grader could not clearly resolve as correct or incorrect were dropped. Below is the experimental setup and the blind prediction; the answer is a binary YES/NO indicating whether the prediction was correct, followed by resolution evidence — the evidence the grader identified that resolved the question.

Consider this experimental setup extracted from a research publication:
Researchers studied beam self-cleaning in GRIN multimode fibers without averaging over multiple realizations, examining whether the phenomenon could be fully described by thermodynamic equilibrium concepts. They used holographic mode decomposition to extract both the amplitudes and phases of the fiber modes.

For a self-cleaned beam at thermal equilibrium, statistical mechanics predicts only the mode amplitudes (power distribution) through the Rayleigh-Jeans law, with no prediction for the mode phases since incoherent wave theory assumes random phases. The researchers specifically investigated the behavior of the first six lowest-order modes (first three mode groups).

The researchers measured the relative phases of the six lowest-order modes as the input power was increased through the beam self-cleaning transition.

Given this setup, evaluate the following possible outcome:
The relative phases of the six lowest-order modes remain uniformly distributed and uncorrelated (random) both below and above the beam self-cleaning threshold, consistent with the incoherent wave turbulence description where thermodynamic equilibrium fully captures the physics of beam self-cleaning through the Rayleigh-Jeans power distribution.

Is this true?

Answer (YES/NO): NO